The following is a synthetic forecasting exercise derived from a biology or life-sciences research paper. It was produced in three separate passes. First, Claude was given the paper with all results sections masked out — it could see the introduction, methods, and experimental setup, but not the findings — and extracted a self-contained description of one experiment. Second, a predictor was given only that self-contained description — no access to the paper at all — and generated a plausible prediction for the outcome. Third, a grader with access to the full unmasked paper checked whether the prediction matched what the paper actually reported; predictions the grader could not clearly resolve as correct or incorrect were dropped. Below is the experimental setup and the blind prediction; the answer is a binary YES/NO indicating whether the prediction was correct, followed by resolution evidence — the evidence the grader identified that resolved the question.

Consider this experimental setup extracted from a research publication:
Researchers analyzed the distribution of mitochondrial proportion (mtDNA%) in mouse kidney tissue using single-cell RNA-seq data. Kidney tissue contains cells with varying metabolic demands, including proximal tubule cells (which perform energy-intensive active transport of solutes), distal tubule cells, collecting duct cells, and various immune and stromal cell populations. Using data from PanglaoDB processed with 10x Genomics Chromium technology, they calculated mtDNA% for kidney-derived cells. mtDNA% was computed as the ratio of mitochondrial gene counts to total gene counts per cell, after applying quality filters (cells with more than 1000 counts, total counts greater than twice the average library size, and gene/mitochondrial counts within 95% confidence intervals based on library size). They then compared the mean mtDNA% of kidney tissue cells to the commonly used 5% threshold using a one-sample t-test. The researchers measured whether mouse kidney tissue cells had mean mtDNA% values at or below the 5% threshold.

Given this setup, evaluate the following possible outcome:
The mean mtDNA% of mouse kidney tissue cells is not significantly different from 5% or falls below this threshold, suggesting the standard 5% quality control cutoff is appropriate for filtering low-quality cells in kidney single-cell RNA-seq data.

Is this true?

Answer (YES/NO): NO